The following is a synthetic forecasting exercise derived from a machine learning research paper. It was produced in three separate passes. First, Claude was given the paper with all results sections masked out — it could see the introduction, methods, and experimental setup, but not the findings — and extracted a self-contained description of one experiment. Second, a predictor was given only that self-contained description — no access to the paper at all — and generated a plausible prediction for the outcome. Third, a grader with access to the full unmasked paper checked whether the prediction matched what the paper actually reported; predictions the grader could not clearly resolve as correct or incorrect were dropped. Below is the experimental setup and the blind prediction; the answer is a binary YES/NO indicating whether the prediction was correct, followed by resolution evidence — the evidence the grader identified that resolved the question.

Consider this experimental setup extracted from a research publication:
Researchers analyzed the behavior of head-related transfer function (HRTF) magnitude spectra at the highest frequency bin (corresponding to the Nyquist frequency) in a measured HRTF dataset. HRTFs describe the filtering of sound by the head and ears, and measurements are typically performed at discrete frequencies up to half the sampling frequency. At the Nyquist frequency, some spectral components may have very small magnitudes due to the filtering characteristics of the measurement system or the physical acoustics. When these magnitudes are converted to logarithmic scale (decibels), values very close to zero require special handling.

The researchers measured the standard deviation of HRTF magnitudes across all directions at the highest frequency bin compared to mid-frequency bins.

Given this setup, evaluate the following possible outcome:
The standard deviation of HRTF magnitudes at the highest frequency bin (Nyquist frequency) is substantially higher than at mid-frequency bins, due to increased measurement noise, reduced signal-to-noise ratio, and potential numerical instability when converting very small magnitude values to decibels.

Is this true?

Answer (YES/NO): YES